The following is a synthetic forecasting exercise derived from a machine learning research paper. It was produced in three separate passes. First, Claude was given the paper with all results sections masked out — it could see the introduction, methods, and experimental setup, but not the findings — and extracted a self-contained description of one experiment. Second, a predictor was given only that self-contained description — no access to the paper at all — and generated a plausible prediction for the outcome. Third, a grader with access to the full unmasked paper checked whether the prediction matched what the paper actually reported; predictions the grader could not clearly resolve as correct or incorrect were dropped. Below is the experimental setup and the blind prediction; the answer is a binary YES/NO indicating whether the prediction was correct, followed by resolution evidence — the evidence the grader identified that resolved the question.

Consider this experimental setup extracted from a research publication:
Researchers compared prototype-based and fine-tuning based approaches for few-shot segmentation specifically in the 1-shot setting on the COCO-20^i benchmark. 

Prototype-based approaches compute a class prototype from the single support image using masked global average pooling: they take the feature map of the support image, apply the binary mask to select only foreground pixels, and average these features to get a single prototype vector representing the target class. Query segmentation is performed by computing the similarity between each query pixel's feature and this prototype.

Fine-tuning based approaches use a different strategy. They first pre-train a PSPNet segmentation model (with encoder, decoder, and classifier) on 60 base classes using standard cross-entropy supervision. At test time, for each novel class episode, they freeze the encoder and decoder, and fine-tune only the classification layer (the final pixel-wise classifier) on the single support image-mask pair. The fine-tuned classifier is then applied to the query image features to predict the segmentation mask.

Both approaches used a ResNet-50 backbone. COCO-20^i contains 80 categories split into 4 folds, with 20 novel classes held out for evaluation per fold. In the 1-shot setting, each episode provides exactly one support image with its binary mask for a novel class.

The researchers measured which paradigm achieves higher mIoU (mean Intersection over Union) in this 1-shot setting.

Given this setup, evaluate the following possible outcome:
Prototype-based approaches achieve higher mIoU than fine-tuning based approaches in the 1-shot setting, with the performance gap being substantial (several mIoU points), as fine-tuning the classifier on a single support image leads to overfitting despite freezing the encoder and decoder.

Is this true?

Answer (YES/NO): YES